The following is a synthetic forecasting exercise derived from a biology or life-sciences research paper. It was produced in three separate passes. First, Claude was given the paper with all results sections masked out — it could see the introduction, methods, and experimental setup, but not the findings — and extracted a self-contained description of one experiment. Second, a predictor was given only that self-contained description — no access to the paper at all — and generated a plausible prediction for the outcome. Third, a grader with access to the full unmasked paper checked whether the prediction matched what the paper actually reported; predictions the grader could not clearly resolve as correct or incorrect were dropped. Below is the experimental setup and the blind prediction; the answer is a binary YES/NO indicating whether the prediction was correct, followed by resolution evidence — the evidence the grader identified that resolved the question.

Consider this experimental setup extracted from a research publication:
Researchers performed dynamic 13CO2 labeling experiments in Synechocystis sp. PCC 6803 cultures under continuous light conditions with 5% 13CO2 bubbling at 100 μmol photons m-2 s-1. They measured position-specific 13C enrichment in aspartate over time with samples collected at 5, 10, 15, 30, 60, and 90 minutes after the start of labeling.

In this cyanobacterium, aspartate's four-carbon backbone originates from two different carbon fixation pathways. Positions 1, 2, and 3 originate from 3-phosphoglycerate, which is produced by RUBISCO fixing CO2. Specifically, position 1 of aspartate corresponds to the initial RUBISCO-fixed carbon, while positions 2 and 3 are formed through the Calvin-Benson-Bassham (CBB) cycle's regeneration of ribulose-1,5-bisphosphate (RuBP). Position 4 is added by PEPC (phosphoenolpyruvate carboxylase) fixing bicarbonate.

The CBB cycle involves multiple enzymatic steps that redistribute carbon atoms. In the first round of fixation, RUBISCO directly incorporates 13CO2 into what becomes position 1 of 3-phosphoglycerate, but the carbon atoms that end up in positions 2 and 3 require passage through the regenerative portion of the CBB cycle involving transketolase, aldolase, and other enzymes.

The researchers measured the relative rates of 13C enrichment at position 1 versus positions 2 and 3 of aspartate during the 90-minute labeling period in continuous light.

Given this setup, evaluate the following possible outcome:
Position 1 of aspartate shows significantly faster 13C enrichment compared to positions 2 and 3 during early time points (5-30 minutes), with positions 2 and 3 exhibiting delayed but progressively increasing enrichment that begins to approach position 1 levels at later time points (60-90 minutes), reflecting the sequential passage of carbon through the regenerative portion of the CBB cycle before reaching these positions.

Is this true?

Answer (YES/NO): NO